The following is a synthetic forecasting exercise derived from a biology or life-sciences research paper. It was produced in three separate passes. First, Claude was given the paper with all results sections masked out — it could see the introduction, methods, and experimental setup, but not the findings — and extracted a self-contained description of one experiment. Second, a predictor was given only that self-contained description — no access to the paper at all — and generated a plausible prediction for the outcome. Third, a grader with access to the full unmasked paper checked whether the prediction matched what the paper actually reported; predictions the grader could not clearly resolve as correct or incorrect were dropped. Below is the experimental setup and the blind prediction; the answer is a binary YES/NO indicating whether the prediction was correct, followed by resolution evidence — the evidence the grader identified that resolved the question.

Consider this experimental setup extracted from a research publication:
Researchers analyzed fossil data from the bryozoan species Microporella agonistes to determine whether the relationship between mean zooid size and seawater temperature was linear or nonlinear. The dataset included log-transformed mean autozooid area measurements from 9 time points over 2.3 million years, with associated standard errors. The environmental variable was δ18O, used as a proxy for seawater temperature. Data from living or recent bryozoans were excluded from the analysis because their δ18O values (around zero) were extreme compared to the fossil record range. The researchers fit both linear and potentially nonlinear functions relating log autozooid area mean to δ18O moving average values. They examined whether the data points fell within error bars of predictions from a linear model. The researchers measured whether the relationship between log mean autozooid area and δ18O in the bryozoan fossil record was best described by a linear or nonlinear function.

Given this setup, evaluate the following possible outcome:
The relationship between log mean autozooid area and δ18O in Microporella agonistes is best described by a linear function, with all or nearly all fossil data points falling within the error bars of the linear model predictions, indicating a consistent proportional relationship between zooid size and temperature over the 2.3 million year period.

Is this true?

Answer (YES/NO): YES